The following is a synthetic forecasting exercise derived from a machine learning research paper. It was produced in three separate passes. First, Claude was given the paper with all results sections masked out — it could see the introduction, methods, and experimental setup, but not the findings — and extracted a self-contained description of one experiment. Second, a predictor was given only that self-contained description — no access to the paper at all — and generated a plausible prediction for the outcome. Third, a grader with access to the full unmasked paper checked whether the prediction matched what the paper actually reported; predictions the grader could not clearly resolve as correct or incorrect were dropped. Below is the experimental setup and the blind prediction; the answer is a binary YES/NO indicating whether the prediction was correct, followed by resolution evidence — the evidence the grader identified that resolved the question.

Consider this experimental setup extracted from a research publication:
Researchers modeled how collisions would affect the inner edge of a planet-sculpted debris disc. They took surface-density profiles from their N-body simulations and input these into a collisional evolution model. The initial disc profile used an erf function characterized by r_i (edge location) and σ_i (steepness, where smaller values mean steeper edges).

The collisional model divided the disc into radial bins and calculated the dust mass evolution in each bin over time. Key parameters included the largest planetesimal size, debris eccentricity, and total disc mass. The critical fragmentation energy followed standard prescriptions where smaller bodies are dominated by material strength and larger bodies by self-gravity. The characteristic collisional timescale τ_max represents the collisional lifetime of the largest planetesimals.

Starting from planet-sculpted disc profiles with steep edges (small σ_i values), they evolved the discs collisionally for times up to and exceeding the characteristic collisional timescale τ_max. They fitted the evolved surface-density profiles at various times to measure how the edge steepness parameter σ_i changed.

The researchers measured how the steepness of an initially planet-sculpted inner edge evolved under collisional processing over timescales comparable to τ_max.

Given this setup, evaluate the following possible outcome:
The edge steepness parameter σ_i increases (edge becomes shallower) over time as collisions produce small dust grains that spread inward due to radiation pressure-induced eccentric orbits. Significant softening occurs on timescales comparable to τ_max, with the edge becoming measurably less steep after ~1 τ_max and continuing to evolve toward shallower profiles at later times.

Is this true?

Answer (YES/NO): NO